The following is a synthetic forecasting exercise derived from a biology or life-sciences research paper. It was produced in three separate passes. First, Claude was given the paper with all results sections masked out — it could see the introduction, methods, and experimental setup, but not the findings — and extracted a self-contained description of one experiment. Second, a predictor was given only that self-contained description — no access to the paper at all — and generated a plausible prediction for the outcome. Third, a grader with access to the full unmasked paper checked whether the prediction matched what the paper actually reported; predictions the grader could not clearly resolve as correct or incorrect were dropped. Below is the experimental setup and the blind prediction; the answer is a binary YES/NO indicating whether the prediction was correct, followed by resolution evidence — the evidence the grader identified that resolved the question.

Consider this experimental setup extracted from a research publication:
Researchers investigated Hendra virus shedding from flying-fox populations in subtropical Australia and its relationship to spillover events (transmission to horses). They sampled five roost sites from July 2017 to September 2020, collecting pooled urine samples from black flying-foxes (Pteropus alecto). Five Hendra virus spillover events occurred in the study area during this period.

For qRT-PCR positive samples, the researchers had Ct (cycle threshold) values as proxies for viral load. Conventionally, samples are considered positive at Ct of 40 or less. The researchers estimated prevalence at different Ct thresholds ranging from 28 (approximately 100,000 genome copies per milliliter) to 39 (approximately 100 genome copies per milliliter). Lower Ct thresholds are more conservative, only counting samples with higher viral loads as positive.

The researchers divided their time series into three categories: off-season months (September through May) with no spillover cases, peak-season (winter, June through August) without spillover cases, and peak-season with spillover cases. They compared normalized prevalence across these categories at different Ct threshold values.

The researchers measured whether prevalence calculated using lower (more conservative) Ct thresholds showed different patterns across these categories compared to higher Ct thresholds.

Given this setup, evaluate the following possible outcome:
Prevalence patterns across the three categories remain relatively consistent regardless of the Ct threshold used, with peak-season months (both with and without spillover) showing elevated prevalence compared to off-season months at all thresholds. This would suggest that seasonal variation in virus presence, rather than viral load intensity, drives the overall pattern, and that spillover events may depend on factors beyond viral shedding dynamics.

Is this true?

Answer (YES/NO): NO